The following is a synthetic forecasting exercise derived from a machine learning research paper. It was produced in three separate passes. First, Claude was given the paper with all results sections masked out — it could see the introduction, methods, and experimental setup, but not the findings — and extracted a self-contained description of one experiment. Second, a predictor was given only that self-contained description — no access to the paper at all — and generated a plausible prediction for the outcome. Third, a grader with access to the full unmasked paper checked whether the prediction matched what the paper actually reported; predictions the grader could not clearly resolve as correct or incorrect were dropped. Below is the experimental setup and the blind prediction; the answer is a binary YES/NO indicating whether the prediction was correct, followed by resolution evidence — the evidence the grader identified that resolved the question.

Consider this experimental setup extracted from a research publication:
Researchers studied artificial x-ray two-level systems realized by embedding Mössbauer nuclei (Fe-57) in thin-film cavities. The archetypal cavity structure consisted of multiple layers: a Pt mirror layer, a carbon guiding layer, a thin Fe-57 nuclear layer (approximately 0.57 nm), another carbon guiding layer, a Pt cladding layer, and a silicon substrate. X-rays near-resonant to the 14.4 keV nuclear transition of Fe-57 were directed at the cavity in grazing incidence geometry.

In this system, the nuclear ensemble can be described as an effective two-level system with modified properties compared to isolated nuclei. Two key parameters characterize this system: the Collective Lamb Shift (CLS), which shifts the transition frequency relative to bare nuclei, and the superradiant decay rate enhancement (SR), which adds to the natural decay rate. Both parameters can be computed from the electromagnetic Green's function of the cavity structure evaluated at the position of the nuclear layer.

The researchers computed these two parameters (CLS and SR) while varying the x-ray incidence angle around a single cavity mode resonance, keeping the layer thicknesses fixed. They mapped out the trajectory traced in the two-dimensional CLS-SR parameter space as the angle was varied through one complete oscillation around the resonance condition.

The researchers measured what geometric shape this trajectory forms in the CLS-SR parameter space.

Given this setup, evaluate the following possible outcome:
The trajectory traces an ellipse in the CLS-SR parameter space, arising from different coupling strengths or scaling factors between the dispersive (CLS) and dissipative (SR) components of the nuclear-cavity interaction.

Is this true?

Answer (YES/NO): NO